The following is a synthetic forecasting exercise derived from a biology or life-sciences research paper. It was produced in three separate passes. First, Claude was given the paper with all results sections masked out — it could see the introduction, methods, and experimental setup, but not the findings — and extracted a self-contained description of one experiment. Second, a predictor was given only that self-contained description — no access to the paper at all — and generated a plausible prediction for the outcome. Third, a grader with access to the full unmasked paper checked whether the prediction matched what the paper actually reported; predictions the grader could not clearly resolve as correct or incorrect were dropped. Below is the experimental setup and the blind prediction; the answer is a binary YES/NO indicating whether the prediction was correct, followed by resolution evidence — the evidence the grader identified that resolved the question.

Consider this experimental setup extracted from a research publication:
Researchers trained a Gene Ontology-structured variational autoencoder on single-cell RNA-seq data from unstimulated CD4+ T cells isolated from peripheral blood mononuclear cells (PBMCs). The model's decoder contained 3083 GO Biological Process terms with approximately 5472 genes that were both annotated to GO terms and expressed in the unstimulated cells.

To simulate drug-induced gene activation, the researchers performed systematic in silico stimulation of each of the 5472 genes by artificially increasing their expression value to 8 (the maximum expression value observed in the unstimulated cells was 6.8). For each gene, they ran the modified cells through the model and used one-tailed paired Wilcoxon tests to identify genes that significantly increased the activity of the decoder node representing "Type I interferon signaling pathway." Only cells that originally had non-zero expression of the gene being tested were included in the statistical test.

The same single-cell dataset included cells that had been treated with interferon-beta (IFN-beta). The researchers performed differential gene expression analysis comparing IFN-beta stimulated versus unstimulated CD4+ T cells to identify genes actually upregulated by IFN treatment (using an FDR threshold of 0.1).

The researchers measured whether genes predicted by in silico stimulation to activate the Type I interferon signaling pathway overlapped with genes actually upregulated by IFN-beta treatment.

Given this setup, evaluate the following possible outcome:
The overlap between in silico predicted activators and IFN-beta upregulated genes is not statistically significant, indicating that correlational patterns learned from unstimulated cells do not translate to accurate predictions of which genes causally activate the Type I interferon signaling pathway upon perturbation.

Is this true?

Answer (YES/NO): NO